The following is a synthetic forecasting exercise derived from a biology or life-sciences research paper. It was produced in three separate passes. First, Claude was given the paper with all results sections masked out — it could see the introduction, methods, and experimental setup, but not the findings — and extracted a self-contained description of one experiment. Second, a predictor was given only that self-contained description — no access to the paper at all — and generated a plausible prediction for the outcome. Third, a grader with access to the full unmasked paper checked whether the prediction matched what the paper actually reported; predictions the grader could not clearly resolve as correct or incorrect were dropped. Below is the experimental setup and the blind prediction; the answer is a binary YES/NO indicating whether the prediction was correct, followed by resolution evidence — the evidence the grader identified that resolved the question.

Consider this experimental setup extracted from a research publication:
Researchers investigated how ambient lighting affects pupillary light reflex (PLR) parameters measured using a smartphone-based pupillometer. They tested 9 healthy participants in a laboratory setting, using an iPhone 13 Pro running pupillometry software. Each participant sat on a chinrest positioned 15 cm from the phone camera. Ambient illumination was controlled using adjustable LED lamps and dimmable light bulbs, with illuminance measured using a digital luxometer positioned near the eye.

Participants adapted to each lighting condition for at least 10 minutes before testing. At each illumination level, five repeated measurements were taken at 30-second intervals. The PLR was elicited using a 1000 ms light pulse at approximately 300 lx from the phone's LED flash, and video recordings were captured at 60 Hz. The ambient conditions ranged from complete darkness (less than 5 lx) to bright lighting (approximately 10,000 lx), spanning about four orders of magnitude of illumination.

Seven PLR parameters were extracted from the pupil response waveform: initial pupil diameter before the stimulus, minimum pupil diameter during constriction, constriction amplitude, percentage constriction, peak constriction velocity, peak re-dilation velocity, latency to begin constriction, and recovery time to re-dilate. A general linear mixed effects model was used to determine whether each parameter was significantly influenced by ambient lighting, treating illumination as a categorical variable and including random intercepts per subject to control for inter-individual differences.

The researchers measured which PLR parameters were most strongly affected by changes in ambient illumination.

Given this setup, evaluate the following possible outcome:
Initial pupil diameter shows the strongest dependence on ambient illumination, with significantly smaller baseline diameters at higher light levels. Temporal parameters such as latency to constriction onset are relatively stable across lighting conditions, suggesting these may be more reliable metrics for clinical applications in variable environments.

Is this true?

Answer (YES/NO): NO